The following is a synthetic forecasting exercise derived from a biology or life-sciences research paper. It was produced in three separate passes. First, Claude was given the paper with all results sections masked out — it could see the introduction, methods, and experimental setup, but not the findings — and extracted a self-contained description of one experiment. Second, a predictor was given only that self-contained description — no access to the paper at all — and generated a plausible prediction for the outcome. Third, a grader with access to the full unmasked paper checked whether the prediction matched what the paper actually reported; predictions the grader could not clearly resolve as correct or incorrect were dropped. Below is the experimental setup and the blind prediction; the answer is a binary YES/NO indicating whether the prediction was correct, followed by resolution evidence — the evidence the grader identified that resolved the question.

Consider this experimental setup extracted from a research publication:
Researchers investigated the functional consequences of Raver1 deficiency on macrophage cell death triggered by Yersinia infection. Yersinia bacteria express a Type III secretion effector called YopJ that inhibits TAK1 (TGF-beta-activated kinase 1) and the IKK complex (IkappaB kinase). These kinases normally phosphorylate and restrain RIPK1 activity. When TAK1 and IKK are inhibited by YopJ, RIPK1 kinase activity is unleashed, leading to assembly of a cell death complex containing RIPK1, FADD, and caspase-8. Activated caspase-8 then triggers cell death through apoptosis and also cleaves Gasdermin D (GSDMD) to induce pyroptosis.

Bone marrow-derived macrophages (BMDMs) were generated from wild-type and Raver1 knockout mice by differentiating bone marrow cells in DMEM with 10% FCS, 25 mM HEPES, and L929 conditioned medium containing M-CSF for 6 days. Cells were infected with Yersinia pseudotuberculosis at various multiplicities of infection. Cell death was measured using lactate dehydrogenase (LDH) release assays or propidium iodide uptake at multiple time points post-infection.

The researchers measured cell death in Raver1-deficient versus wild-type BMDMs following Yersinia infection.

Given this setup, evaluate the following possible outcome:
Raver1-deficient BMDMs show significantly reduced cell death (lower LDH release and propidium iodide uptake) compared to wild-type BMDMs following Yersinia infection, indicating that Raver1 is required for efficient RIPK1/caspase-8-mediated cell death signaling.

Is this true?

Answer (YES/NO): YES